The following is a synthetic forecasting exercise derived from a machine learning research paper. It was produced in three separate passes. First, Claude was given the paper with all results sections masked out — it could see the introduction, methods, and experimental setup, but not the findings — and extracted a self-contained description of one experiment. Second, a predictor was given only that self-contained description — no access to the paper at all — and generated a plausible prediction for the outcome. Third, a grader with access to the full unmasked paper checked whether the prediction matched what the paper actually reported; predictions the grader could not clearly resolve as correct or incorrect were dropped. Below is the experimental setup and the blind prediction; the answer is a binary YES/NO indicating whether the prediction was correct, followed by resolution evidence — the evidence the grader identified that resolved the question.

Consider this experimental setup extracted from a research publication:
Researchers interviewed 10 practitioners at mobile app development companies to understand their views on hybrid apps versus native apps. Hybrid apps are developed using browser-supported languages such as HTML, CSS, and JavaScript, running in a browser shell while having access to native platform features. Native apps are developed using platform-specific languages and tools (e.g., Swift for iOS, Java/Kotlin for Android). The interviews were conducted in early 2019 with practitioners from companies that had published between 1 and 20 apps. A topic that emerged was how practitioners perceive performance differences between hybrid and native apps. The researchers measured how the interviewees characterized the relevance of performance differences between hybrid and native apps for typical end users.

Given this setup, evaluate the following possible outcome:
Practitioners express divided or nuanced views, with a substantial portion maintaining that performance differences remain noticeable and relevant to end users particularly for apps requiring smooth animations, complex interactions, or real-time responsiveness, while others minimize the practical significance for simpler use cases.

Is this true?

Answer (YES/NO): NO